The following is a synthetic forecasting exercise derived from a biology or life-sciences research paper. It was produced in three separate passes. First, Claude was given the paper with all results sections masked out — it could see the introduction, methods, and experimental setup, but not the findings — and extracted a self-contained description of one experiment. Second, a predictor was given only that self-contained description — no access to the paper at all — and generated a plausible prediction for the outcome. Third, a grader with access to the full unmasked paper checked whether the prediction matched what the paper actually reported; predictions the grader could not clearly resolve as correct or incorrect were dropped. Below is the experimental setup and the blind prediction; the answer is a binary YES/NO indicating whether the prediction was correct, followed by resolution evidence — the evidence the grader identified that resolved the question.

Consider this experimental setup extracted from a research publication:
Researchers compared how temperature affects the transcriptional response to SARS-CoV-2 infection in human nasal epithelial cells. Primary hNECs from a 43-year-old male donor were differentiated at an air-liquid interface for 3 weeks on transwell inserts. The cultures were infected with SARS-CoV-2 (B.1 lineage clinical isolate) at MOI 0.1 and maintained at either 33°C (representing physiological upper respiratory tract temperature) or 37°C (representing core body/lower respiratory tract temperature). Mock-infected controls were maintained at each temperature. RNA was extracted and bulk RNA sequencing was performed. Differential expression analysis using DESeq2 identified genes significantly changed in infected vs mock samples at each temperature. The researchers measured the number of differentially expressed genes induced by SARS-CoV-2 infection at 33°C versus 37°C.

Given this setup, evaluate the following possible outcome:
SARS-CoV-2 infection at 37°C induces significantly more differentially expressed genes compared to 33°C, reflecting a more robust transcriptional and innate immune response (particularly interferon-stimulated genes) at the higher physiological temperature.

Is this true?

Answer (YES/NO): YES